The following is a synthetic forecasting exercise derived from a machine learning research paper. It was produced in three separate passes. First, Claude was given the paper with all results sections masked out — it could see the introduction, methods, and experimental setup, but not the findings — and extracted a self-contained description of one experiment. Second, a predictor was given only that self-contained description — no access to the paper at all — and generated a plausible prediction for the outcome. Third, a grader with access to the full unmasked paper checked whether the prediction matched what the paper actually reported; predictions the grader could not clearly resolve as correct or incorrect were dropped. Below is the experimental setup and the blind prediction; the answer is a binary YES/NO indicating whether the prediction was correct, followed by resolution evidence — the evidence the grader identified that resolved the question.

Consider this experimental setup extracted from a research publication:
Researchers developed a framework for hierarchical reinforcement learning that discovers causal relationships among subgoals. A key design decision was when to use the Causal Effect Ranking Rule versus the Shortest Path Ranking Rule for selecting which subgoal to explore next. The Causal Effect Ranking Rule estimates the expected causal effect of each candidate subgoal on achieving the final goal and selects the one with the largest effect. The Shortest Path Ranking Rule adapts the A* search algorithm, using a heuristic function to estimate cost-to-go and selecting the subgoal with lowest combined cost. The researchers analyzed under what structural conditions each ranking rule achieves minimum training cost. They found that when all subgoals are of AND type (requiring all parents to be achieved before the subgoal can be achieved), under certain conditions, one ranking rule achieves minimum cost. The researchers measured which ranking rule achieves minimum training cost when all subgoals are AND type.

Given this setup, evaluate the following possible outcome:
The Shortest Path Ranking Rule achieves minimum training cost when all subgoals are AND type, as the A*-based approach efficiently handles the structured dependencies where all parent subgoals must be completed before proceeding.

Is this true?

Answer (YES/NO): NO